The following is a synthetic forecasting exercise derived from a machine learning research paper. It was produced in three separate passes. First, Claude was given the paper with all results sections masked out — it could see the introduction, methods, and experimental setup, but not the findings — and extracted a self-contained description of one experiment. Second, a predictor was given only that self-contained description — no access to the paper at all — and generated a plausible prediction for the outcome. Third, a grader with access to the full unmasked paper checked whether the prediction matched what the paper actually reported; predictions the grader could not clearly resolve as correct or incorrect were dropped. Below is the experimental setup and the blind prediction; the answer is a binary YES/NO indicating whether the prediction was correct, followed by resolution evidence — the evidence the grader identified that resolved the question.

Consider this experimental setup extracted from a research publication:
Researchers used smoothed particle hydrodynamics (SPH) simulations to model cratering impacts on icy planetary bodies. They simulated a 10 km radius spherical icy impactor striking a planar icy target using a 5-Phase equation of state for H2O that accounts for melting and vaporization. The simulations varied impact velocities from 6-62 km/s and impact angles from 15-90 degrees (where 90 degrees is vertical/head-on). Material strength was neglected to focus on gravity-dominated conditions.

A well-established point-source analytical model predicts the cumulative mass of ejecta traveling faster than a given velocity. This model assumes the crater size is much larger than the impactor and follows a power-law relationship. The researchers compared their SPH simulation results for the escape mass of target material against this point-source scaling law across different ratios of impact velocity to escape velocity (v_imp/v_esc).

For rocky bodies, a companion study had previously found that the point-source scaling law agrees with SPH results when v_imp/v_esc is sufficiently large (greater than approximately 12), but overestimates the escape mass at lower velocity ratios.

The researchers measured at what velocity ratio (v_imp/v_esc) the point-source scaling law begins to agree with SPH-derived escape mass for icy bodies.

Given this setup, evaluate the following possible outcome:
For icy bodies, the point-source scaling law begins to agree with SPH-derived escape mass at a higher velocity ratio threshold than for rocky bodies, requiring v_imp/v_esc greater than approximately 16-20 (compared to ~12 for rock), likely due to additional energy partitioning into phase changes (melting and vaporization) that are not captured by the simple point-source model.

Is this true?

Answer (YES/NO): NO